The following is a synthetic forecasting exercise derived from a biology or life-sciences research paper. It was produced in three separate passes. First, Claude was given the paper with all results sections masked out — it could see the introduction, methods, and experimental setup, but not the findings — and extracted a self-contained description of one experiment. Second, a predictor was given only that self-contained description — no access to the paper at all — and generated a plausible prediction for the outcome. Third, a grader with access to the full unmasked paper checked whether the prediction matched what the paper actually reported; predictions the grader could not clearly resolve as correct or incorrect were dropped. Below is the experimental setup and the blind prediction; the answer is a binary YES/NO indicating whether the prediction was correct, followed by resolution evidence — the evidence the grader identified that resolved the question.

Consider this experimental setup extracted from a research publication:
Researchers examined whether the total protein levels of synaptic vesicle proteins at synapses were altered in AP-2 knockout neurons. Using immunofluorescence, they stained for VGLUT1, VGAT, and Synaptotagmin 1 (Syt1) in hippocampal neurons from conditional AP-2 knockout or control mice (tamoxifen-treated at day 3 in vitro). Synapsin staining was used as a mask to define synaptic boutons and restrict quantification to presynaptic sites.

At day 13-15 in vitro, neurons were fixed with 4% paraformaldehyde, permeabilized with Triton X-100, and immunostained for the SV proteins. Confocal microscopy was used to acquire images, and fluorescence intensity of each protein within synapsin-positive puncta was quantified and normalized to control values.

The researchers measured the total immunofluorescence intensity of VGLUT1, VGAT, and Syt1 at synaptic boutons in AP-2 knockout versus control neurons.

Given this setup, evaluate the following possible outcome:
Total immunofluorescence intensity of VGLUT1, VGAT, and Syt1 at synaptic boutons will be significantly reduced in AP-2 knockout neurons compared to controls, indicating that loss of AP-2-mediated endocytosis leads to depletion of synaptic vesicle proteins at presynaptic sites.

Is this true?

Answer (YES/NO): NO